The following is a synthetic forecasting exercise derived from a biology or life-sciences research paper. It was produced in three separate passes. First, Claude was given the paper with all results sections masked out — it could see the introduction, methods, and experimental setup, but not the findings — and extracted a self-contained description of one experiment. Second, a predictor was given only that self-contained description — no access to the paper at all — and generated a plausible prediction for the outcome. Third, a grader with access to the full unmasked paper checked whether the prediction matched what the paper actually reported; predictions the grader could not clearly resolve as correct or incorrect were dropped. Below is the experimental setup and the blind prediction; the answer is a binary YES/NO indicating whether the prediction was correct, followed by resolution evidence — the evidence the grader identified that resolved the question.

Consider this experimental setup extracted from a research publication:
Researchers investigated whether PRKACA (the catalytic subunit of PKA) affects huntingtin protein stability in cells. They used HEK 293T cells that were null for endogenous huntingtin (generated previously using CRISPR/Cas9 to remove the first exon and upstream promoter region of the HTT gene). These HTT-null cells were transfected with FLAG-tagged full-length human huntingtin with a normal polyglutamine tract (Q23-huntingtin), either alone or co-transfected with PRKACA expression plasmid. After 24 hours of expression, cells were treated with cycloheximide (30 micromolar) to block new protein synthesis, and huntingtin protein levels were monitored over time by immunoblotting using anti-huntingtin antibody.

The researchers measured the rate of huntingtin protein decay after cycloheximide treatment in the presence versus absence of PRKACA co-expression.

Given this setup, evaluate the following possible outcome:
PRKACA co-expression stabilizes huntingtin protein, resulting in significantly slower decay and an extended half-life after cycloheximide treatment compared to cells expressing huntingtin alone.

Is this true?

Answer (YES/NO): NO